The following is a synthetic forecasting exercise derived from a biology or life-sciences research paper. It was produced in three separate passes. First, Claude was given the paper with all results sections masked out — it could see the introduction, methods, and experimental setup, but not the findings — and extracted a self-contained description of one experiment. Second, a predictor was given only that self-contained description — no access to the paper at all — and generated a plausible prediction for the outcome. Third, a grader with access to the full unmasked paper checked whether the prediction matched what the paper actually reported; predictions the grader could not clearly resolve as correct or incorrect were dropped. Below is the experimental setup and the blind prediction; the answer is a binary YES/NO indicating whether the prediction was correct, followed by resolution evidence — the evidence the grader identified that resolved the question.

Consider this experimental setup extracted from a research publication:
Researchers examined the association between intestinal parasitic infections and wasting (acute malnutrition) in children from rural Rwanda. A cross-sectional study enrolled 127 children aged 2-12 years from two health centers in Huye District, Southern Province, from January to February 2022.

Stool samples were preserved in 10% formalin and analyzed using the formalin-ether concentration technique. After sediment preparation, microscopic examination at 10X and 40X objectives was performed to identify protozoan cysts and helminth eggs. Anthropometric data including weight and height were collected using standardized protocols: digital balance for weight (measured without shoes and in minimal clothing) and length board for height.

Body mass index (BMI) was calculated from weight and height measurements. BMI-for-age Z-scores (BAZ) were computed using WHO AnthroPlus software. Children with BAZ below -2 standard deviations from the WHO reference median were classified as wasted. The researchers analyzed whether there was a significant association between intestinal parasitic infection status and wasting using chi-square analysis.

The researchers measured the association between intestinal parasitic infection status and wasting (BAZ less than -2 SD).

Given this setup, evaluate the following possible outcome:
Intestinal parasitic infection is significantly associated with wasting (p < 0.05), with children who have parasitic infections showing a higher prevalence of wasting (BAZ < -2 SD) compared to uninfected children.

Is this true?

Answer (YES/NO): YES